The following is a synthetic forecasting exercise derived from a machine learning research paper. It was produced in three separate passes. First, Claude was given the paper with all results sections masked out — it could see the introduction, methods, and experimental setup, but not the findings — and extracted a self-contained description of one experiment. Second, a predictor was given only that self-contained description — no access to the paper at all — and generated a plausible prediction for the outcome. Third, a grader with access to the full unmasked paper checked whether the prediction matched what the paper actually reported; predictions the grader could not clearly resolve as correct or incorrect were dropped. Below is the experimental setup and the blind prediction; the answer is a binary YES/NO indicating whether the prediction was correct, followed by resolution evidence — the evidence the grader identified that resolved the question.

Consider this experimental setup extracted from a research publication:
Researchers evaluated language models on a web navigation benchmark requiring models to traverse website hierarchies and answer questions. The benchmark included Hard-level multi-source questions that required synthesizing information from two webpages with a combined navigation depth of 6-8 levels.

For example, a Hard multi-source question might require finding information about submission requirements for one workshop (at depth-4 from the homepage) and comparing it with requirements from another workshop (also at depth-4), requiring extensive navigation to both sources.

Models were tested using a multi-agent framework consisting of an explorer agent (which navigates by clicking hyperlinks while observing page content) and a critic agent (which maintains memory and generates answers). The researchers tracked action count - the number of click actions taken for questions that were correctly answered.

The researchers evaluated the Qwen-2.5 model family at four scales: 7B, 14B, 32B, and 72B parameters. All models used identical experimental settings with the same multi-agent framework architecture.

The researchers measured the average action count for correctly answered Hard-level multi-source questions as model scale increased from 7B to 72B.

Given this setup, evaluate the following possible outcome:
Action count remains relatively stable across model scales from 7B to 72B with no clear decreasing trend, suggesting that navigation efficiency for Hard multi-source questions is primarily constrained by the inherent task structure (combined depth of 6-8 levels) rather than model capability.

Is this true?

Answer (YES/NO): NO